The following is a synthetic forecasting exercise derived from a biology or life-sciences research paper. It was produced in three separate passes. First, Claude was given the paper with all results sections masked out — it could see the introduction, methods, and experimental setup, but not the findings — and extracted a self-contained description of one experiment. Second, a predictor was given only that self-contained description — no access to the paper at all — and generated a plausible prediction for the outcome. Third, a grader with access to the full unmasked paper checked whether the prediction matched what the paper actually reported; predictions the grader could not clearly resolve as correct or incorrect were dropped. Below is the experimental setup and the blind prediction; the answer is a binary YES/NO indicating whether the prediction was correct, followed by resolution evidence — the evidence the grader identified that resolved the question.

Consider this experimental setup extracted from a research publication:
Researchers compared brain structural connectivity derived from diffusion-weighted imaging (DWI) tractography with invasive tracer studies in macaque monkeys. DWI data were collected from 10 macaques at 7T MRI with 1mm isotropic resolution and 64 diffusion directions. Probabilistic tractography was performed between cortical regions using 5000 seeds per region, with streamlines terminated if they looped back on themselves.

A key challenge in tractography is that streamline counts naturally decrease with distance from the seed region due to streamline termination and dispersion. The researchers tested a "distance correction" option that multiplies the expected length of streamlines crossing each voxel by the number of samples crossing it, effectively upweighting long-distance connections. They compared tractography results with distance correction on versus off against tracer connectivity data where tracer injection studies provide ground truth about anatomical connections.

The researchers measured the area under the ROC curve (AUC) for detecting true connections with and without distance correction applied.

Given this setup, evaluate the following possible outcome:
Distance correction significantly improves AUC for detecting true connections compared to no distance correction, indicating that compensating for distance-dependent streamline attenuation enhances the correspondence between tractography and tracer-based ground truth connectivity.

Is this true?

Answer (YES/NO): NO